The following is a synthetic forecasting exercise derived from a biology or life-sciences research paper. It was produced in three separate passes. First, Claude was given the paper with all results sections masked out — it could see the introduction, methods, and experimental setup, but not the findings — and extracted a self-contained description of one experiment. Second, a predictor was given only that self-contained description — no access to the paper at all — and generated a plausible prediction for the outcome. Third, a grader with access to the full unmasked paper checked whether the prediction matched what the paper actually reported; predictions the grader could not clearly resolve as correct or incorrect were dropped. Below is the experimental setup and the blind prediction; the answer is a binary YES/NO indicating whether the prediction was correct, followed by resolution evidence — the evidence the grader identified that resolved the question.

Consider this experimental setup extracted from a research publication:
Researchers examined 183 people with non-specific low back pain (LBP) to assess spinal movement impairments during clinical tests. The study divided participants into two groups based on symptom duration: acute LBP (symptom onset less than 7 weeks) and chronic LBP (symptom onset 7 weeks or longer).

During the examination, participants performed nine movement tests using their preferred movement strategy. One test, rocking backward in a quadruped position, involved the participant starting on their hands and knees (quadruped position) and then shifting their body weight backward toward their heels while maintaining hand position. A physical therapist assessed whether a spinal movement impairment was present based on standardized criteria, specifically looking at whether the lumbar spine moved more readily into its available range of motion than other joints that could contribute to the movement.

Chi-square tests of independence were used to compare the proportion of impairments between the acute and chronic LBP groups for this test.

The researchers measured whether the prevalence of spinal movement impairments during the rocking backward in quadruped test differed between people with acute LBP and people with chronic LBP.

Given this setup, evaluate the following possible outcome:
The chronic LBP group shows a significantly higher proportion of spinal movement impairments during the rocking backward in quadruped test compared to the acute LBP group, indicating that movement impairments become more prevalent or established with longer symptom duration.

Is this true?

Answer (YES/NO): NO